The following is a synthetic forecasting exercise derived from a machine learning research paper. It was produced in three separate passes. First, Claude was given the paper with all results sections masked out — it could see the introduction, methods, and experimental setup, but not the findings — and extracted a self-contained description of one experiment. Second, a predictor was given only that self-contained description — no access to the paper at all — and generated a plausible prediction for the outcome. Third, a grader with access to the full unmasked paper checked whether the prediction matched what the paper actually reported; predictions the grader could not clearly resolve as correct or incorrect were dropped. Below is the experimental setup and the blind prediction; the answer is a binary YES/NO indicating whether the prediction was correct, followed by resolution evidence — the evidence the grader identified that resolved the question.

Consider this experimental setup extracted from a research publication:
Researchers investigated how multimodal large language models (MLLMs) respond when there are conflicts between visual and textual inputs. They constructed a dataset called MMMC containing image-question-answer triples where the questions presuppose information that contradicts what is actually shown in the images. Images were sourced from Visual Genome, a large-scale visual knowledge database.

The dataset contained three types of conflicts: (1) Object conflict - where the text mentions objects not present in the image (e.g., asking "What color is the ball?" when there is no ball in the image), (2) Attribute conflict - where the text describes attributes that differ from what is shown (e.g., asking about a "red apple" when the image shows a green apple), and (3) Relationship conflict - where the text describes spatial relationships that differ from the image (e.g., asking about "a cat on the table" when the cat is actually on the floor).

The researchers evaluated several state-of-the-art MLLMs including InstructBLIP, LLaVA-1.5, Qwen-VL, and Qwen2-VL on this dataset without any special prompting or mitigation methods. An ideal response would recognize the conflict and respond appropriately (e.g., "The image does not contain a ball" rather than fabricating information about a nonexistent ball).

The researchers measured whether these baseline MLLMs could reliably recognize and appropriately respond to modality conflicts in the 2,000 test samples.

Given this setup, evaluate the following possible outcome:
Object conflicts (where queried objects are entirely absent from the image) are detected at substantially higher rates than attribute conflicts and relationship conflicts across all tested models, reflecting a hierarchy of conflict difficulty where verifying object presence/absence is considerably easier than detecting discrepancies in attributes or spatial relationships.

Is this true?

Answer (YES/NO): YES